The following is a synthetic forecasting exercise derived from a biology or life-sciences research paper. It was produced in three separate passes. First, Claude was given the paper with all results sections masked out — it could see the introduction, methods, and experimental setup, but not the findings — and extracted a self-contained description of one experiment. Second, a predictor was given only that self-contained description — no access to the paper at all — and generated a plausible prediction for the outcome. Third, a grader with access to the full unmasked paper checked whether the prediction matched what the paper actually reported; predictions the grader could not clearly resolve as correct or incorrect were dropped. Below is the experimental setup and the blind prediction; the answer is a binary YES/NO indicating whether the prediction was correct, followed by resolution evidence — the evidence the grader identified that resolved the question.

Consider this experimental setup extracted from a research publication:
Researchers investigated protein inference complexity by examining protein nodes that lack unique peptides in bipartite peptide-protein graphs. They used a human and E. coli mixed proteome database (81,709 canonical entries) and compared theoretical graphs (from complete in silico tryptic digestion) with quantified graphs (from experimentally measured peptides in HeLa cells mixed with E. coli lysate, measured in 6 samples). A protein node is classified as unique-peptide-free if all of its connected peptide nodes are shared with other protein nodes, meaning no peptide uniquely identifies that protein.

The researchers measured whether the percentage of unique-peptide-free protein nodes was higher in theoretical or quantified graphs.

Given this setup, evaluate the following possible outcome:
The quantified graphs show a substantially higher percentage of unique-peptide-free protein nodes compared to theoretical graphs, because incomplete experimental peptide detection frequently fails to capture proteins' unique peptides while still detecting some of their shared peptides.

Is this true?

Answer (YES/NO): YES